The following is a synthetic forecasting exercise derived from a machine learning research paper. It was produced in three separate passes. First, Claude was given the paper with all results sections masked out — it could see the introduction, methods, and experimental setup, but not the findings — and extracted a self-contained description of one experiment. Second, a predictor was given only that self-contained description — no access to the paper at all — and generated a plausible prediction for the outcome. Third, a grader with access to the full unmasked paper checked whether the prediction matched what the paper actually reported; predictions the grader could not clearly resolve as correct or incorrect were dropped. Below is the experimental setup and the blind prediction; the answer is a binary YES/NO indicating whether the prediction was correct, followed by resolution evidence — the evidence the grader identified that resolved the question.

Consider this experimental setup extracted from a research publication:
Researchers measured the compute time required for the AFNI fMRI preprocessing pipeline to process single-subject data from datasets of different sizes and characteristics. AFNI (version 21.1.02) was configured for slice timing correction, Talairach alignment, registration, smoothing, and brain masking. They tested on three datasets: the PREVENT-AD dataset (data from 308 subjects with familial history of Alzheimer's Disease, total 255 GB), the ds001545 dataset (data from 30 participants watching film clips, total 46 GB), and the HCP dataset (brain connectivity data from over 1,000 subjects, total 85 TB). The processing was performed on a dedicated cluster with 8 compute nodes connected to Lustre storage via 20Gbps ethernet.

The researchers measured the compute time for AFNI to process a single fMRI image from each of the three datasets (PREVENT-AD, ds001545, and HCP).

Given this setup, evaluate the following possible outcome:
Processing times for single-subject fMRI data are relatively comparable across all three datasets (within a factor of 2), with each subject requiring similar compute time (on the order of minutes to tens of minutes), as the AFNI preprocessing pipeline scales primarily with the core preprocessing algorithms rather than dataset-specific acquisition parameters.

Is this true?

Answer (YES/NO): NO